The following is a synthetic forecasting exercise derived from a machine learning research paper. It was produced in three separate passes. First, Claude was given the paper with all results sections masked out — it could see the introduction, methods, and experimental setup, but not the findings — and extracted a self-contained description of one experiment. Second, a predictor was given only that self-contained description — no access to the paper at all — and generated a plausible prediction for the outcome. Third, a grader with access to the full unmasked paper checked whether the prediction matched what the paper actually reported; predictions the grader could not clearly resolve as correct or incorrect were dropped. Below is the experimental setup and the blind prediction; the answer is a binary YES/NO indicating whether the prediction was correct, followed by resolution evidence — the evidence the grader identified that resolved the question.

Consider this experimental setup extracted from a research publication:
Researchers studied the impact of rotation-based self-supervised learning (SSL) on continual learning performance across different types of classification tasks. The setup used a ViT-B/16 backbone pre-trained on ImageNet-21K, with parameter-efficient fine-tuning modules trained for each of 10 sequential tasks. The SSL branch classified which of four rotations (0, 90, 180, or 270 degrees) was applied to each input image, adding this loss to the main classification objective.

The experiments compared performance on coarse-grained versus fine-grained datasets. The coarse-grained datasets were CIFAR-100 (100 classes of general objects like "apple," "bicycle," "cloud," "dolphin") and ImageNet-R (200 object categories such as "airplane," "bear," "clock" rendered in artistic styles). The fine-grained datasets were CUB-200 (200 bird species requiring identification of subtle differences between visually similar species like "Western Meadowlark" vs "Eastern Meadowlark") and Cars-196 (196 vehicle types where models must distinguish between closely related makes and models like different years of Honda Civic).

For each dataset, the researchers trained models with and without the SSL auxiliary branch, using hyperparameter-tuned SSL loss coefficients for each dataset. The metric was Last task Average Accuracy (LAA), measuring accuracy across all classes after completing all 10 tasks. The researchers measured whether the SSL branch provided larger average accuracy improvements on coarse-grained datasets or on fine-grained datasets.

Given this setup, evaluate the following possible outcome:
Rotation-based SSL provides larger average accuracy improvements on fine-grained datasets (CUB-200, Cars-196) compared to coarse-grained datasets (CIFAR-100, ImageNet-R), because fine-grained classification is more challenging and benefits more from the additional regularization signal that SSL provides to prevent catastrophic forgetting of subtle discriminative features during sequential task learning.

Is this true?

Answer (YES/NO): NO